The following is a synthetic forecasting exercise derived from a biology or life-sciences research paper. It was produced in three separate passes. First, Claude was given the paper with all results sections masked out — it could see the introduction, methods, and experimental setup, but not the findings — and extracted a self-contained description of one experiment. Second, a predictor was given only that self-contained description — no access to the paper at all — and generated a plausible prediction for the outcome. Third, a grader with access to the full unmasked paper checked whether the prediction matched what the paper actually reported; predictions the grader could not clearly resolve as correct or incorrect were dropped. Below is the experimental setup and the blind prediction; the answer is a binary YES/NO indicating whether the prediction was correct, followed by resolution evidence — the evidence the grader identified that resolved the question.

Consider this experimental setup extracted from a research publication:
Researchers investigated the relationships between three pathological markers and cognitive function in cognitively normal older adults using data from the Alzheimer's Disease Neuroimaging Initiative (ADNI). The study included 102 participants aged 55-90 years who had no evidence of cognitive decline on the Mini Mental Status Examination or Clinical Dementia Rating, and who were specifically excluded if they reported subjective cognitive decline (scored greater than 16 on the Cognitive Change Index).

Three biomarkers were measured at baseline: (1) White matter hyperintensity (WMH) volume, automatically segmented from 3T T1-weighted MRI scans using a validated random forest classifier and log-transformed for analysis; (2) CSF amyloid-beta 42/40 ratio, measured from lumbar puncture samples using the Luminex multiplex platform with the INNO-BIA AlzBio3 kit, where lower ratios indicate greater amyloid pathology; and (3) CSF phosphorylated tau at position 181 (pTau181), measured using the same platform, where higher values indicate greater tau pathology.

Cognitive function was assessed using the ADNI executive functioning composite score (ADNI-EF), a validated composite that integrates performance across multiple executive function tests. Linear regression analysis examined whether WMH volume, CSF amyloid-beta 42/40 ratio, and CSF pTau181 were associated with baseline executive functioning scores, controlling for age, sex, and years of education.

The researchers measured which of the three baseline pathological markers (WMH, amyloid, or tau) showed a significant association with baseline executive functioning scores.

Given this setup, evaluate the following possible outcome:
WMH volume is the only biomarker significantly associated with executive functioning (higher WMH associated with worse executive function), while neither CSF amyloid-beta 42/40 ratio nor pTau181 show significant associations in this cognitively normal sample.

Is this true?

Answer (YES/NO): NO